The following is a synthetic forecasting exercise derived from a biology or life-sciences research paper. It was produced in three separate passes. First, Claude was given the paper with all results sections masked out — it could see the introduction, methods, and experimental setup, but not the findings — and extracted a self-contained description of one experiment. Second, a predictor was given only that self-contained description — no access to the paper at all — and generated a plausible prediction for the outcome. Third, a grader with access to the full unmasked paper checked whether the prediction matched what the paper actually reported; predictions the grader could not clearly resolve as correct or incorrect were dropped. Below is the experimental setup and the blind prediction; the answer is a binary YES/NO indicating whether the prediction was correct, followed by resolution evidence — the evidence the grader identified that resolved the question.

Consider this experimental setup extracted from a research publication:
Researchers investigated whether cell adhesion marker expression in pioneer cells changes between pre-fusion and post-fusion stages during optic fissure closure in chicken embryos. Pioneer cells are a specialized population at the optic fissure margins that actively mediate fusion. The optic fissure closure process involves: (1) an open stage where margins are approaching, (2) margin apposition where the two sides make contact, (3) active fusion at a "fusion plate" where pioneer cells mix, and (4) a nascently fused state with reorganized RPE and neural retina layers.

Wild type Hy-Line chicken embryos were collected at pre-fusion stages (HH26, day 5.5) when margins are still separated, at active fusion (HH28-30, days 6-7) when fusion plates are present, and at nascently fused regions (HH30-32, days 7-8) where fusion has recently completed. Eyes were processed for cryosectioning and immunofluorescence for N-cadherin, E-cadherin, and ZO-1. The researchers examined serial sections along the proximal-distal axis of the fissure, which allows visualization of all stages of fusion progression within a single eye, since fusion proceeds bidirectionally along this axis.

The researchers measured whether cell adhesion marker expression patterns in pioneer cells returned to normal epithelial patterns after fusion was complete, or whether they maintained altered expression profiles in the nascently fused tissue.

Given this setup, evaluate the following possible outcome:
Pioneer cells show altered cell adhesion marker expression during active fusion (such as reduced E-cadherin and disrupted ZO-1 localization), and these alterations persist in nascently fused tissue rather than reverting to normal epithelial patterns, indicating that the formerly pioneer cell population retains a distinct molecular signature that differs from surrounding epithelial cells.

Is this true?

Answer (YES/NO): NO